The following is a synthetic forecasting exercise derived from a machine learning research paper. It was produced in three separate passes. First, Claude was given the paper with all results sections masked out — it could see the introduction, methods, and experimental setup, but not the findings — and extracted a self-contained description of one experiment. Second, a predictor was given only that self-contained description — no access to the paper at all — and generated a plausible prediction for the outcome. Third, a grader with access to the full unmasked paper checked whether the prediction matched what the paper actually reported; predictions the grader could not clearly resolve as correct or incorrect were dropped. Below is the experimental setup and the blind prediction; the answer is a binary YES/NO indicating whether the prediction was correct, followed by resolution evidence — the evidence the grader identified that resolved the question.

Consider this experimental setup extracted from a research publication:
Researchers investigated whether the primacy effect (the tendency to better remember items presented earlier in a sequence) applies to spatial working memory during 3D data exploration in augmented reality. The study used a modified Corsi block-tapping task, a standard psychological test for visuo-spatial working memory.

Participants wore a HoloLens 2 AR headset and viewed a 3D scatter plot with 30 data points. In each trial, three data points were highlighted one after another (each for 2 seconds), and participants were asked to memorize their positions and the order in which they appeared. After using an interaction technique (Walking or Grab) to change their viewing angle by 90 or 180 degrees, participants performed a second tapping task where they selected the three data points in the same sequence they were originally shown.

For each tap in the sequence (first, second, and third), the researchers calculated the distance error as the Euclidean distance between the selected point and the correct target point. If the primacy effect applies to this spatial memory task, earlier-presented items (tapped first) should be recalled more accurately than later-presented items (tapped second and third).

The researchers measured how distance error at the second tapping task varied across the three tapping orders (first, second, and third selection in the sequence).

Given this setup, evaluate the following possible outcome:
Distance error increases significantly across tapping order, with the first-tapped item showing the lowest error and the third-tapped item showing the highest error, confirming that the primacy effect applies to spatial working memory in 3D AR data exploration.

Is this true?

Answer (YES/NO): NO